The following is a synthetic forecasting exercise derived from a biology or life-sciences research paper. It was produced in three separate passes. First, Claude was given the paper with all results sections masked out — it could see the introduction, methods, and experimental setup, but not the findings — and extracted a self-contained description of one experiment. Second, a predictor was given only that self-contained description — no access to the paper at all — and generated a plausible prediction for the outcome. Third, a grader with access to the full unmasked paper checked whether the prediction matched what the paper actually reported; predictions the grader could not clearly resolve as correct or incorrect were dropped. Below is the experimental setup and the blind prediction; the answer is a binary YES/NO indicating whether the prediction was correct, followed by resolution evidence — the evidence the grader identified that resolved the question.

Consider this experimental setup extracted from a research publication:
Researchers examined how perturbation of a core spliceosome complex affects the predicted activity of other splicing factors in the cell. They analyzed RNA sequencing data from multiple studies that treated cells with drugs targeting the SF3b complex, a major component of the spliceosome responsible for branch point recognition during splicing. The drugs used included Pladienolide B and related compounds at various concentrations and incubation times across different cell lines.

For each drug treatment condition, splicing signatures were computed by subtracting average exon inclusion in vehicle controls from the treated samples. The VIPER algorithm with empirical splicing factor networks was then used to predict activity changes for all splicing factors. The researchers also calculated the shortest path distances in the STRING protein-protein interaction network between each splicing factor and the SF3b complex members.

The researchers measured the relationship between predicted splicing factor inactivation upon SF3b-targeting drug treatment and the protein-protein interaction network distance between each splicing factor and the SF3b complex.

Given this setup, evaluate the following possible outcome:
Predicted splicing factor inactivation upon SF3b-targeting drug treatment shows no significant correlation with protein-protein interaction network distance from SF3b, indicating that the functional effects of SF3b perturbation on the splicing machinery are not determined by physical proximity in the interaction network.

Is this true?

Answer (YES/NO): NO